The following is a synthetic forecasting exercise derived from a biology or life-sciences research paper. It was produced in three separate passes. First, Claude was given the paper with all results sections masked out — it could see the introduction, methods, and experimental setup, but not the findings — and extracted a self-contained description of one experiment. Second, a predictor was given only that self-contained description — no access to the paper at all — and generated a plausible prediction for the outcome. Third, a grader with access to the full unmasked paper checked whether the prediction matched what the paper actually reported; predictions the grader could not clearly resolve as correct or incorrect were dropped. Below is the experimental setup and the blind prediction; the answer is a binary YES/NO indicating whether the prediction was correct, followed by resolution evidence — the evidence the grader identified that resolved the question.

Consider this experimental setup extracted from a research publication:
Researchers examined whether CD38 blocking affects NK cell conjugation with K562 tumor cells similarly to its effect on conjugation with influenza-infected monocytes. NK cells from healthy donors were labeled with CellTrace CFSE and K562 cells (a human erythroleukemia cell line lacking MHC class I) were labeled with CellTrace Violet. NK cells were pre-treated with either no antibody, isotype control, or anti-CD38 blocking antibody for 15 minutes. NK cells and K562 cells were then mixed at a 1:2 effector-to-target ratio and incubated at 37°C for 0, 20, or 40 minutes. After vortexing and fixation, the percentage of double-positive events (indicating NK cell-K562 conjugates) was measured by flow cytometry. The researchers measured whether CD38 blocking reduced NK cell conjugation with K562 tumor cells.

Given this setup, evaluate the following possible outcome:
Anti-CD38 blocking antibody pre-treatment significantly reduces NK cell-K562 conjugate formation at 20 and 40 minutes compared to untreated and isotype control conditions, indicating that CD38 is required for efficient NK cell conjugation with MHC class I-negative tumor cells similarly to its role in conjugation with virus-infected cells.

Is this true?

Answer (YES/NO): NO